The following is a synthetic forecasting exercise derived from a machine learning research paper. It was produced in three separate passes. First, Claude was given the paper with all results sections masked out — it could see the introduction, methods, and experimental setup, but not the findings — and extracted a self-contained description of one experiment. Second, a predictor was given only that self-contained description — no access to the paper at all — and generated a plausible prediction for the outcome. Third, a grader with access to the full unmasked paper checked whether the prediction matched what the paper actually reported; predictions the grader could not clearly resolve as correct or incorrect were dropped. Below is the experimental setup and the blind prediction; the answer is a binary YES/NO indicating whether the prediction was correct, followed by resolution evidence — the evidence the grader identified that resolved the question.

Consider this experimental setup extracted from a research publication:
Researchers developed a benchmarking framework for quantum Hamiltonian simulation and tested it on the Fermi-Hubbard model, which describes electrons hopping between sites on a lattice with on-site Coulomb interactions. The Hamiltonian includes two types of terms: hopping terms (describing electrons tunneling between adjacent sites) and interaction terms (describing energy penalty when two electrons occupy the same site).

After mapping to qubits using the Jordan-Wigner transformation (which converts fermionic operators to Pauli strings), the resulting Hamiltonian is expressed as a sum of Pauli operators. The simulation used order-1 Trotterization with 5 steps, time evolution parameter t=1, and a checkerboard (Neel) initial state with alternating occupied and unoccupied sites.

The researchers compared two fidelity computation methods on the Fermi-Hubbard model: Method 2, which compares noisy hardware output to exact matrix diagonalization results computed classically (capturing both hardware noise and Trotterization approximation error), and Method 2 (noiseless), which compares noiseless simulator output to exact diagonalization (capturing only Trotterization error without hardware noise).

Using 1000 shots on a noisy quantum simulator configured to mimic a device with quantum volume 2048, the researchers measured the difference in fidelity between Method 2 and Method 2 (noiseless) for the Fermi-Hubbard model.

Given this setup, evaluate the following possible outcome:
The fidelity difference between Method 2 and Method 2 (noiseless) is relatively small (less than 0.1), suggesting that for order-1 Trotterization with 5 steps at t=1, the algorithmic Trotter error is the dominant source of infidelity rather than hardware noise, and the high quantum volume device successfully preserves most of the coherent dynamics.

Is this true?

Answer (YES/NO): NO